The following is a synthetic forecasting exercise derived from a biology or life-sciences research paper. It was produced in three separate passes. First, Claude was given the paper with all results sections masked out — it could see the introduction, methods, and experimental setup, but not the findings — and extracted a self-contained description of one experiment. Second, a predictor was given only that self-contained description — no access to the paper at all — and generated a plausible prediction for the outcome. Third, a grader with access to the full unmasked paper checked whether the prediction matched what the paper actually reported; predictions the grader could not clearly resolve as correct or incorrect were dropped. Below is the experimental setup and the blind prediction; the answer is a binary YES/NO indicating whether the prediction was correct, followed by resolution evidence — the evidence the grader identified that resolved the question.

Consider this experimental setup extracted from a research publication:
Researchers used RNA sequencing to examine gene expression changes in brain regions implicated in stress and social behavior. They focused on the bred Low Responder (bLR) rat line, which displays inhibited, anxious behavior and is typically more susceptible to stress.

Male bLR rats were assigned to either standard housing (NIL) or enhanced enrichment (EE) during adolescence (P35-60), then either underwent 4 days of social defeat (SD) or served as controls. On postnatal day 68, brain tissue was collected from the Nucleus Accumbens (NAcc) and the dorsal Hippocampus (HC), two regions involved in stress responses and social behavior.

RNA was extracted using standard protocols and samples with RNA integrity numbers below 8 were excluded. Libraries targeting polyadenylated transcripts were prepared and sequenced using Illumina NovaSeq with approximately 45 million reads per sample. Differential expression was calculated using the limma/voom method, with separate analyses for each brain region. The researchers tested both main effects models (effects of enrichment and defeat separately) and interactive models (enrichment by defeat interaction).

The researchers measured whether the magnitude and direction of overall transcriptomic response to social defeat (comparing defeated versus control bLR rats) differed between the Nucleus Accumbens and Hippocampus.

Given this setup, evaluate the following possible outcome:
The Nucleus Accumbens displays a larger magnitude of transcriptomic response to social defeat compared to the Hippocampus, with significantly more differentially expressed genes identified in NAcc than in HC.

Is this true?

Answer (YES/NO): YES